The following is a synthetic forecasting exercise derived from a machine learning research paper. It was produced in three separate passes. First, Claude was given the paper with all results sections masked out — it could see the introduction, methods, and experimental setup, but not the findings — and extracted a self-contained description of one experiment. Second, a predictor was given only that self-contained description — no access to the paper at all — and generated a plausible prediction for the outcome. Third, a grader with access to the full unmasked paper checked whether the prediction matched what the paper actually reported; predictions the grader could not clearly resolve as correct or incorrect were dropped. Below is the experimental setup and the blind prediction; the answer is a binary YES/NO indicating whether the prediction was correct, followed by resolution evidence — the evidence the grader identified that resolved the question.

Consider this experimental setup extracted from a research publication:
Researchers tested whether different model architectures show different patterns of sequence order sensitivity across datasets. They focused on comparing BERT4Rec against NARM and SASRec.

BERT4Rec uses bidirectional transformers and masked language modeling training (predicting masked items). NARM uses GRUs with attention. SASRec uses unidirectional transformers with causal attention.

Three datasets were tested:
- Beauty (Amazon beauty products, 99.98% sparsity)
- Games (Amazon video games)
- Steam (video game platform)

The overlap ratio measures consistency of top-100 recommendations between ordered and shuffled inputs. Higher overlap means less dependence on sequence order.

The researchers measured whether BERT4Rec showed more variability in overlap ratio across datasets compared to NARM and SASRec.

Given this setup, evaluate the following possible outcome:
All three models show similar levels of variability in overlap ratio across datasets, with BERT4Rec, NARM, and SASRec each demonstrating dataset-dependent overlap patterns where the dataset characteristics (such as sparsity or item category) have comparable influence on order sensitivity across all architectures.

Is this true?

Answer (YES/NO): NO